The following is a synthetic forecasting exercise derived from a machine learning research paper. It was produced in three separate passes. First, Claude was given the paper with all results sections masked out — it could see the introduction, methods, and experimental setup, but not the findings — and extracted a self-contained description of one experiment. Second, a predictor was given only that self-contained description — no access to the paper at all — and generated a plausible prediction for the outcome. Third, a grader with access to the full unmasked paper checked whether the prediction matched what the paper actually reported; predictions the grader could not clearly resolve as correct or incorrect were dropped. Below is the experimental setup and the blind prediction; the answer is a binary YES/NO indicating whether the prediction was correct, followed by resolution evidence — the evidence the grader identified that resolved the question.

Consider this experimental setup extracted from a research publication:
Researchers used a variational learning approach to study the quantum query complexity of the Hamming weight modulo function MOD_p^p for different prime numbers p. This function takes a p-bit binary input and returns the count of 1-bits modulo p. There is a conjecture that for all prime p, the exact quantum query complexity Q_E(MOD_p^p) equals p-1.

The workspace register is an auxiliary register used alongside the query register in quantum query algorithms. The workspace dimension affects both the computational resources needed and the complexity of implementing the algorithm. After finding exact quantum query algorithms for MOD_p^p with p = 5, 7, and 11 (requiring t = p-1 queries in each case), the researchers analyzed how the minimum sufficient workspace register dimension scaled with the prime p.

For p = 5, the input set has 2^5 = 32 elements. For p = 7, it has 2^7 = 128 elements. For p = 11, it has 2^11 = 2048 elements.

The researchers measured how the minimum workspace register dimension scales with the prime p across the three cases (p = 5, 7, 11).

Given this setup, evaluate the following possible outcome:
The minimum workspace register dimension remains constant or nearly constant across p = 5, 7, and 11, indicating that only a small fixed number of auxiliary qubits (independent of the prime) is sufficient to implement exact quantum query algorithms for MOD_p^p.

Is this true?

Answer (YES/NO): NO